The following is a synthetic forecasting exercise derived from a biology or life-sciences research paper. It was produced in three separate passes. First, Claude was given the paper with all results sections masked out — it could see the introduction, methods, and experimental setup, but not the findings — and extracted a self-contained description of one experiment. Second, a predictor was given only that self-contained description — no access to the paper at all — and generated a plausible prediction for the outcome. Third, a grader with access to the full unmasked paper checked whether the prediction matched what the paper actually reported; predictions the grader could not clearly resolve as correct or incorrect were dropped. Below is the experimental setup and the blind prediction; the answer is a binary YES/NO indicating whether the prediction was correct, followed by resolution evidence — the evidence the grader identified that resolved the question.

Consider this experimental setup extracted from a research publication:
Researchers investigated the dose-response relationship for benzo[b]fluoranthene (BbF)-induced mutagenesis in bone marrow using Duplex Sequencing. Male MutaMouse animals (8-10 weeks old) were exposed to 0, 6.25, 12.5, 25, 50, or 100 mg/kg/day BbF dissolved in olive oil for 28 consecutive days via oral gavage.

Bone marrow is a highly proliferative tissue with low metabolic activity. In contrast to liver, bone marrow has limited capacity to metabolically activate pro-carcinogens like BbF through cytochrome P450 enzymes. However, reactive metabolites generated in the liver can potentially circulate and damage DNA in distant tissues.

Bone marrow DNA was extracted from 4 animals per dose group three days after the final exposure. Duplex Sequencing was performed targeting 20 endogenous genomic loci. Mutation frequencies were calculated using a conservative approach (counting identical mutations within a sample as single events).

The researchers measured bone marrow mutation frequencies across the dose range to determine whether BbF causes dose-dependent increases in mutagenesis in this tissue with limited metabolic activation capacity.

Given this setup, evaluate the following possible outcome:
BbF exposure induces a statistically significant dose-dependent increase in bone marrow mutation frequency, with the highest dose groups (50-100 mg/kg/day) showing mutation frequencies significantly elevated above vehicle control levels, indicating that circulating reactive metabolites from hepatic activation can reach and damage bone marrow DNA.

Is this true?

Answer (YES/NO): YES